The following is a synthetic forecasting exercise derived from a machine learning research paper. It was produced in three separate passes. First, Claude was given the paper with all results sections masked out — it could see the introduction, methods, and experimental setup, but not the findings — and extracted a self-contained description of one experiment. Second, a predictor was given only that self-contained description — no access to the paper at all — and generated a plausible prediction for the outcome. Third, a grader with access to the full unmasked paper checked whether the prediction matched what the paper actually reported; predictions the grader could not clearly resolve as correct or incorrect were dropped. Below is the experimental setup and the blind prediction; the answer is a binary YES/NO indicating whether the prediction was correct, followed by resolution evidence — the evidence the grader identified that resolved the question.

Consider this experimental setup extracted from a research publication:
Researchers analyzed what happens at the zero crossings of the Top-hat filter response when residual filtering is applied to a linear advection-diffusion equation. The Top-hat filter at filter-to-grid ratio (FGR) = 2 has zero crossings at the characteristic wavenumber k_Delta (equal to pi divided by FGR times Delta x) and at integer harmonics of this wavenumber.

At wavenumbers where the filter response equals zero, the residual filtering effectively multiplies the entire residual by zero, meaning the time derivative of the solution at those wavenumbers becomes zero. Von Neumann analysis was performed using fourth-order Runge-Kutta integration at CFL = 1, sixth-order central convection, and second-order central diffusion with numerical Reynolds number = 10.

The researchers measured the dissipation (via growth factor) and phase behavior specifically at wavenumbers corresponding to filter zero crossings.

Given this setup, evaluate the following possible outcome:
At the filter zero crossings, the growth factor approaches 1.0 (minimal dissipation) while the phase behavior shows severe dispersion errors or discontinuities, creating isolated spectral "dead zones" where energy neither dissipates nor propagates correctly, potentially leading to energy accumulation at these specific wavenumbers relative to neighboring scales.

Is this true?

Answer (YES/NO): NO